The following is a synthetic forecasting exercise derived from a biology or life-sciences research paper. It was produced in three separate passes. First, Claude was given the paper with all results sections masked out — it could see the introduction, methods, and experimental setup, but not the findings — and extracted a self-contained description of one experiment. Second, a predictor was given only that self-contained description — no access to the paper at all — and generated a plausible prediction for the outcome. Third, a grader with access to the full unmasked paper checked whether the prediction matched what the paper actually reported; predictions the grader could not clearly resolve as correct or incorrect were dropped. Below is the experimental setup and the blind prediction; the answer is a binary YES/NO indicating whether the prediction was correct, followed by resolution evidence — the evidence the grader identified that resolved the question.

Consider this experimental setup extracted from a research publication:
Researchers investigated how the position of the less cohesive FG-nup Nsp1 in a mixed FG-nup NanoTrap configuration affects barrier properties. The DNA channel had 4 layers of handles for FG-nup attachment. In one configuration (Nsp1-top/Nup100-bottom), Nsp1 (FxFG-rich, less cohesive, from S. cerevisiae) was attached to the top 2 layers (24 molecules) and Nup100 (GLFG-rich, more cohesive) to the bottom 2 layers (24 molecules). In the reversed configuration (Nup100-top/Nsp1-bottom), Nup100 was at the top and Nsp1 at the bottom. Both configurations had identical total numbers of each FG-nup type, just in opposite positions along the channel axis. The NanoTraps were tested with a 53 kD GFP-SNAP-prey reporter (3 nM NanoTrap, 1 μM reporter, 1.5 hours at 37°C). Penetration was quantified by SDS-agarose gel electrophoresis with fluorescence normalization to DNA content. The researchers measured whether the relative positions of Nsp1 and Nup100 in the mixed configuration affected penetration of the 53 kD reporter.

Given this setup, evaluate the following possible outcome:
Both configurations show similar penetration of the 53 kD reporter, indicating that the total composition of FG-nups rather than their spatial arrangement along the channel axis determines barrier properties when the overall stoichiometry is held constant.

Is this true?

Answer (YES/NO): YES